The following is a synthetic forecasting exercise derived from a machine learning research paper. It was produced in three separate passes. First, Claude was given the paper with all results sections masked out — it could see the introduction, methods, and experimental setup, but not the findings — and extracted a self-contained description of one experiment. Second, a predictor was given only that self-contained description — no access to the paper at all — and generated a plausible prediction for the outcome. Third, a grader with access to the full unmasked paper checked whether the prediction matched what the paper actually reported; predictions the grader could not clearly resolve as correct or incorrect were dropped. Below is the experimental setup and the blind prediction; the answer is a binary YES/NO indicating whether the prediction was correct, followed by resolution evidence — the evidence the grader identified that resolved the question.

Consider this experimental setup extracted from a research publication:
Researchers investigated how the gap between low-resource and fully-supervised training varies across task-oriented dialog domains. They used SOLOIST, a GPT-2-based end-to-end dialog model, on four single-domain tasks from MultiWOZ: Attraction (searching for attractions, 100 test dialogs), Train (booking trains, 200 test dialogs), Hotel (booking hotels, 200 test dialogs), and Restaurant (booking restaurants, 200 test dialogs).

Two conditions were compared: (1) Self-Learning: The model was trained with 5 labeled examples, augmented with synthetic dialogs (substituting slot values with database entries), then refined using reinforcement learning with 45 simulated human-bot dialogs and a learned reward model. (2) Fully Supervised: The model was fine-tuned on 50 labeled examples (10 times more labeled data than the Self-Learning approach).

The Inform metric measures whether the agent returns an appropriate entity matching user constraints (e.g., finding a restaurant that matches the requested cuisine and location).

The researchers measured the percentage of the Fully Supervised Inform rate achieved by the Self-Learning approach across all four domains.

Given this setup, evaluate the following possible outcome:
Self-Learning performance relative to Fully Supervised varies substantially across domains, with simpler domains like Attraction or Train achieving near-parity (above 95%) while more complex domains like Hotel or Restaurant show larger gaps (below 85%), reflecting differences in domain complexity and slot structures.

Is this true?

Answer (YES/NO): NO